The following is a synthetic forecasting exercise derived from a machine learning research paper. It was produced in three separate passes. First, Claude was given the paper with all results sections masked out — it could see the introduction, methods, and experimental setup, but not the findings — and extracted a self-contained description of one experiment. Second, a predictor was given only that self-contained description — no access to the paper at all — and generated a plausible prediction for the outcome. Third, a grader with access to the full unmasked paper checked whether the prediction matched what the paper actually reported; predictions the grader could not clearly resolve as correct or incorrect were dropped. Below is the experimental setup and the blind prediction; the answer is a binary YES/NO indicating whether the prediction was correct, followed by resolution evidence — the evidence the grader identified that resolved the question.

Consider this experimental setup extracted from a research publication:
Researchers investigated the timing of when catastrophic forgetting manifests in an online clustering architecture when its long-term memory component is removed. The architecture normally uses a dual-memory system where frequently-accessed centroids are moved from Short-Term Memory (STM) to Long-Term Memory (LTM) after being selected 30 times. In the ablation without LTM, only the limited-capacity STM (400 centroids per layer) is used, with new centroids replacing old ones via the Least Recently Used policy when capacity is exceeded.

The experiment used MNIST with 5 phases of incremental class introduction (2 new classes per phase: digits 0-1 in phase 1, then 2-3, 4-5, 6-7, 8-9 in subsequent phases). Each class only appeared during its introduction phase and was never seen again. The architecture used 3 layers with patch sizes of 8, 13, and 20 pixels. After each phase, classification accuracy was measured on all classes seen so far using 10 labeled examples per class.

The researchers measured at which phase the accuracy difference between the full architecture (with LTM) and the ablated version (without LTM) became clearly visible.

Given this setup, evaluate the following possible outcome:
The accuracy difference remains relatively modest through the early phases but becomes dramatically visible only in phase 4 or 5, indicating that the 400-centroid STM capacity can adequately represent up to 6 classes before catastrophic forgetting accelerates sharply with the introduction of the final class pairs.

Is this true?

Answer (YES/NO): NO